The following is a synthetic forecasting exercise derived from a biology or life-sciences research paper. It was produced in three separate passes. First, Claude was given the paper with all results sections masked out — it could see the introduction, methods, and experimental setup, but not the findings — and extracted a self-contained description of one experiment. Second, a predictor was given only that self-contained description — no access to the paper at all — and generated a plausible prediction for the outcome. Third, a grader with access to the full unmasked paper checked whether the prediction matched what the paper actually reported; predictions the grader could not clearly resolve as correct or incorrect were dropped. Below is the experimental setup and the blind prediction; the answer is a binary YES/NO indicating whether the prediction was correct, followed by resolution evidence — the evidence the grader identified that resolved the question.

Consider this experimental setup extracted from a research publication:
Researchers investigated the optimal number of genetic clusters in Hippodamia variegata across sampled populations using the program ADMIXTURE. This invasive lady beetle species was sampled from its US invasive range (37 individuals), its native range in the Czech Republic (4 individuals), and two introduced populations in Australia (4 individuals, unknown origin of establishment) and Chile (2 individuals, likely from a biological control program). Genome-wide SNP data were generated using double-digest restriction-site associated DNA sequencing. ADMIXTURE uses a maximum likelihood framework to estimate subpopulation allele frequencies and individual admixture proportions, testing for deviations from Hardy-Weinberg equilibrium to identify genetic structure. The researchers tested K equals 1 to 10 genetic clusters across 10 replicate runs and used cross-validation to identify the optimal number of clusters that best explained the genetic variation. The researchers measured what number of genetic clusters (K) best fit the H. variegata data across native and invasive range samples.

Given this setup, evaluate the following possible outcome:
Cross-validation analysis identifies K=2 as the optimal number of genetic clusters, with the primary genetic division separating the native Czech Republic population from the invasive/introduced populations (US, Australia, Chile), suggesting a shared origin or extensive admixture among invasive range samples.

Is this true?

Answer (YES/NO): NO